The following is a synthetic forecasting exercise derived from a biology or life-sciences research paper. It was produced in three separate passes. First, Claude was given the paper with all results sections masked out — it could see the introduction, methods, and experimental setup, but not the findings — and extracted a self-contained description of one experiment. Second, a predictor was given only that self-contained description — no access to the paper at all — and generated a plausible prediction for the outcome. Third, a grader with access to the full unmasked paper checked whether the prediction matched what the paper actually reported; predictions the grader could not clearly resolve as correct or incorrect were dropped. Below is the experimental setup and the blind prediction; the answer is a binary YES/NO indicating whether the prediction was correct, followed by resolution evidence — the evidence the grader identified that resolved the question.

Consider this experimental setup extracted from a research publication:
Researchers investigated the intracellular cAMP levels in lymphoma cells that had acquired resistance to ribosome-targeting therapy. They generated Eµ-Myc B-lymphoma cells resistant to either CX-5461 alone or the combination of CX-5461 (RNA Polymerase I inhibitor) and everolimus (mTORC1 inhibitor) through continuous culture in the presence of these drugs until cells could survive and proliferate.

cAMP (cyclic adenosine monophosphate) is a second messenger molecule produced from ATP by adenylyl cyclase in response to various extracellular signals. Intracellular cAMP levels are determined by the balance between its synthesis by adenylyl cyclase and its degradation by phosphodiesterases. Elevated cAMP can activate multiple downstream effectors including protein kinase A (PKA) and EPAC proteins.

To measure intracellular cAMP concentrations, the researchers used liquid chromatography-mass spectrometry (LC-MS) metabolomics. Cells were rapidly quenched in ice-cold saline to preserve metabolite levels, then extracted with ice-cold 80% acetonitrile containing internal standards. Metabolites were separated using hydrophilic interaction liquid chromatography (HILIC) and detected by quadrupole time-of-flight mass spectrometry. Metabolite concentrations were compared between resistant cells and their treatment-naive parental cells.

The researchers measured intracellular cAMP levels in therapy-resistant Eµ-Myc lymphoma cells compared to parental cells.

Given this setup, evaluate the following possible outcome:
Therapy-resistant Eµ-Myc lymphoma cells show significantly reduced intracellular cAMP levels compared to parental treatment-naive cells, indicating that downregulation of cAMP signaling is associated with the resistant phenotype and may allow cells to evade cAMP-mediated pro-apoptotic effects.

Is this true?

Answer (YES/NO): NO